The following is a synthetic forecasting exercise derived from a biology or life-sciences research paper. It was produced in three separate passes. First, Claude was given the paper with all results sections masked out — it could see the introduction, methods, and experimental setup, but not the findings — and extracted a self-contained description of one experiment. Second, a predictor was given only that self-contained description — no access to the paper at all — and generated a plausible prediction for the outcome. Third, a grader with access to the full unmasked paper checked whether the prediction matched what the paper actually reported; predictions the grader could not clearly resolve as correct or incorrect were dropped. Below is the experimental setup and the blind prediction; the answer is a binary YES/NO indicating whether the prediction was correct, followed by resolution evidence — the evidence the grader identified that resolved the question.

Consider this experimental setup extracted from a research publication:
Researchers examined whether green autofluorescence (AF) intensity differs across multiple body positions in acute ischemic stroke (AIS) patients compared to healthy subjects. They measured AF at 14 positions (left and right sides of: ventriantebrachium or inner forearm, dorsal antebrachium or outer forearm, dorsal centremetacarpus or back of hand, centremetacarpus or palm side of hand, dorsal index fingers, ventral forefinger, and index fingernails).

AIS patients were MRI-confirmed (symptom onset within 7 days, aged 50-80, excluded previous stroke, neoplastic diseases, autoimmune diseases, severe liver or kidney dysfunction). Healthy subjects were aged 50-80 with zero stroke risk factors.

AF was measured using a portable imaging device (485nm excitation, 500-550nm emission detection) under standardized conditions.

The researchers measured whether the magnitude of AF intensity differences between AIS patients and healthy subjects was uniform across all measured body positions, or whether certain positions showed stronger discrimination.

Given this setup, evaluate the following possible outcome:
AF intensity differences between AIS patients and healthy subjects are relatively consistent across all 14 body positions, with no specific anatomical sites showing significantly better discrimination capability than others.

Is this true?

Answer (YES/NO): NO